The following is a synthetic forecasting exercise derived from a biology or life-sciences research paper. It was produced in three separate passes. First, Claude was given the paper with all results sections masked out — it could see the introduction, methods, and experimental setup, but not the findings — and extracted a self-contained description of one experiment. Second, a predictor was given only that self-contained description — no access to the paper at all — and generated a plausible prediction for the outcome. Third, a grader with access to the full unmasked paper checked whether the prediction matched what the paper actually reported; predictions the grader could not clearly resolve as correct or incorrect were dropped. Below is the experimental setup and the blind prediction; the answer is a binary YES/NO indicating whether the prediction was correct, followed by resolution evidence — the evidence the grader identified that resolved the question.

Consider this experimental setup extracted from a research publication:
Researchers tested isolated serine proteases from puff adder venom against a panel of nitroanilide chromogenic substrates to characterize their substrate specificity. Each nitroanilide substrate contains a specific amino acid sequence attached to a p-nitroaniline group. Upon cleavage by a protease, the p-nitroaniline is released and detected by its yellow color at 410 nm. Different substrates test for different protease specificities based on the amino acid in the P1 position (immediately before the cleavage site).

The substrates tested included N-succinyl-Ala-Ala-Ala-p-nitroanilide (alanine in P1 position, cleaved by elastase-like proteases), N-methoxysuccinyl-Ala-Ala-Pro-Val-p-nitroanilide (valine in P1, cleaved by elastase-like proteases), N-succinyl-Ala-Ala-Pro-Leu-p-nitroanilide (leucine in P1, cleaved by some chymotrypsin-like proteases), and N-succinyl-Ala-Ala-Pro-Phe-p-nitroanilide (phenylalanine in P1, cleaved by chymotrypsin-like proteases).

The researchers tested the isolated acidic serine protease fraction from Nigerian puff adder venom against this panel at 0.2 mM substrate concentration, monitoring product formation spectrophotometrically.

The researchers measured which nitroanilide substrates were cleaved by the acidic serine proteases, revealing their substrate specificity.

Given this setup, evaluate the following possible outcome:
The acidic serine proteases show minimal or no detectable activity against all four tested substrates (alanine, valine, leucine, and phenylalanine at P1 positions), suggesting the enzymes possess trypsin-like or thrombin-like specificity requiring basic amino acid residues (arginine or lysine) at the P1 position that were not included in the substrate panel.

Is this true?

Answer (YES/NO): YES